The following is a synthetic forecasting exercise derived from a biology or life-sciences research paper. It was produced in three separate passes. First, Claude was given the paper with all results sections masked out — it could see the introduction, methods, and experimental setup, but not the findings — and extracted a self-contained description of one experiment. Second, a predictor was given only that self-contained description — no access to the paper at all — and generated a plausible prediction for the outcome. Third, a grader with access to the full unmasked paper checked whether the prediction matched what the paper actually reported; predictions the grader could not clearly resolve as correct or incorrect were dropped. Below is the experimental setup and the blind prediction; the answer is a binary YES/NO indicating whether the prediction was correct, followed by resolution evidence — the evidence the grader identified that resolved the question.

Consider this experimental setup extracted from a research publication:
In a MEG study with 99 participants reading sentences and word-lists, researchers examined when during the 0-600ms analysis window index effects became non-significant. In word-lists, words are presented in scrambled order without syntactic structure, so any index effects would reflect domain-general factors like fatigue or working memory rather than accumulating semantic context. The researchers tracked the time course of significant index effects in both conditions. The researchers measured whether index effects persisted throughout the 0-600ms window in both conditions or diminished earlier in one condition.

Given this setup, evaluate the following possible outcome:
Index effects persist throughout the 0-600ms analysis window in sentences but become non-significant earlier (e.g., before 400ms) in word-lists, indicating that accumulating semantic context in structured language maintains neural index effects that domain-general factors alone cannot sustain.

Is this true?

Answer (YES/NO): NO